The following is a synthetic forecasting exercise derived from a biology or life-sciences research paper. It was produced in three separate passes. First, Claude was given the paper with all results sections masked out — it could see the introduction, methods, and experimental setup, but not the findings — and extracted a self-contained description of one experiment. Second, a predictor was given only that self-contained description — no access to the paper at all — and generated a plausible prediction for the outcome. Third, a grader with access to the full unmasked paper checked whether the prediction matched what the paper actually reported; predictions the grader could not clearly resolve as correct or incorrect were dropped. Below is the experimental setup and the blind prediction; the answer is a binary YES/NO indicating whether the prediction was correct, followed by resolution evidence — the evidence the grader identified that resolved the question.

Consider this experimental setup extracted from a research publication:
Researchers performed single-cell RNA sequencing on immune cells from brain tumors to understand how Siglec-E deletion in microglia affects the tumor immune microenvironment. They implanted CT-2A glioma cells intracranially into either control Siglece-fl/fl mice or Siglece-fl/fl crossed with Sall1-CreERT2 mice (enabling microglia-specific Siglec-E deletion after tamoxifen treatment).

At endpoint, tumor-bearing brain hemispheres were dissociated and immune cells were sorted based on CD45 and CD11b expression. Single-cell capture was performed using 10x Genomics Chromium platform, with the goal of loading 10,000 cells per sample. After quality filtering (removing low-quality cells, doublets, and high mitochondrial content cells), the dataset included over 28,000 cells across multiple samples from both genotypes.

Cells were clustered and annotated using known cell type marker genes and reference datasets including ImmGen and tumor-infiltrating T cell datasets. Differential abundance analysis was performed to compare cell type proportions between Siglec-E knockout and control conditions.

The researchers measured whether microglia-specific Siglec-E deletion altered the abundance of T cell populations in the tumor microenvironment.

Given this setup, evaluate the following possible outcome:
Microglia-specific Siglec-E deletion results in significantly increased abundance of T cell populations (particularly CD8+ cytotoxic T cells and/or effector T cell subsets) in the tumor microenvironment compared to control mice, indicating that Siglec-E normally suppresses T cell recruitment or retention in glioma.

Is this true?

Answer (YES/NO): NO